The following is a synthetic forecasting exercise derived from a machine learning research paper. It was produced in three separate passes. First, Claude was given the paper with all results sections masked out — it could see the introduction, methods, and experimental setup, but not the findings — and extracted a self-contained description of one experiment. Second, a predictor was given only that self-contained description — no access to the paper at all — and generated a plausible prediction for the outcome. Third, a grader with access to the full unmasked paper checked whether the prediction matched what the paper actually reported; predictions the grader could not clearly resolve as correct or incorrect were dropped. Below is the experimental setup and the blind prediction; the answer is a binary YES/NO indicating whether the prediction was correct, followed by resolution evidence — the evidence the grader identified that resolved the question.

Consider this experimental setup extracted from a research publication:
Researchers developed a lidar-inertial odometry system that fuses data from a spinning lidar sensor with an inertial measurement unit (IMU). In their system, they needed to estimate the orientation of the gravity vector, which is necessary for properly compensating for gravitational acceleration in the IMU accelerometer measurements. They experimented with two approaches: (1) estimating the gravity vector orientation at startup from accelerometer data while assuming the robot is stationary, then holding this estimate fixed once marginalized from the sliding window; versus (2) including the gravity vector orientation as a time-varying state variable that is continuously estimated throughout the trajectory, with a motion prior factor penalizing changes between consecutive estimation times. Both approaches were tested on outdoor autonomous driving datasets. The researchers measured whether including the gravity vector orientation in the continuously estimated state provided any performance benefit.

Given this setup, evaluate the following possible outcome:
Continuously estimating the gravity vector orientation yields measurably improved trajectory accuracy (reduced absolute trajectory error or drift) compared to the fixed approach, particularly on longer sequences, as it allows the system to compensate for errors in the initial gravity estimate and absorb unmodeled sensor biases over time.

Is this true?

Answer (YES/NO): NO